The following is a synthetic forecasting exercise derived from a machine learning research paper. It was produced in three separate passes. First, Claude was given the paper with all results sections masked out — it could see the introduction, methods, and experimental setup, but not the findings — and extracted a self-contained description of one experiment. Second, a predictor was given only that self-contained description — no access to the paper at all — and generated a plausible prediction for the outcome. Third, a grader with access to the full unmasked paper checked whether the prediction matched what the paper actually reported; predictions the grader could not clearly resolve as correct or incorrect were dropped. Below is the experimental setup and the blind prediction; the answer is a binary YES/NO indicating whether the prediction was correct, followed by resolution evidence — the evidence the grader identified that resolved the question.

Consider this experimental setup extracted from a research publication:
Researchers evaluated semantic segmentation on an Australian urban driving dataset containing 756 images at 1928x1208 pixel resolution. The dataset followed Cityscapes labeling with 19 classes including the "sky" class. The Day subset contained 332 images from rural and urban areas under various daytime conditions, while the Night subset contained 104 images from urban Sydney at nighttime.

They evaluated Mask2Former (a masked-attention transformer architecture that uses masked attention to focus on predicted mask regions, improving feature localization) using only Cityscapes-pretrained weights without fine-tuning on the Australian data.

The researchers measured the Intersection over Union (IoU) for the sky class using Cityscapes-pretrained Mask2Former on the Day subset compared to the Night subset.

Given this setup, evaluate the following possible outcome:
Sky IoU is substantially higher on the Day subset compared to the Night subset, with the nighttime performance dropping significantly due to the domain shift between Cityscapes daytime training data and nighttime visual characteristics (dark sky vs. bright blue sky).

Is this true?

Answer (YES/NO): YES